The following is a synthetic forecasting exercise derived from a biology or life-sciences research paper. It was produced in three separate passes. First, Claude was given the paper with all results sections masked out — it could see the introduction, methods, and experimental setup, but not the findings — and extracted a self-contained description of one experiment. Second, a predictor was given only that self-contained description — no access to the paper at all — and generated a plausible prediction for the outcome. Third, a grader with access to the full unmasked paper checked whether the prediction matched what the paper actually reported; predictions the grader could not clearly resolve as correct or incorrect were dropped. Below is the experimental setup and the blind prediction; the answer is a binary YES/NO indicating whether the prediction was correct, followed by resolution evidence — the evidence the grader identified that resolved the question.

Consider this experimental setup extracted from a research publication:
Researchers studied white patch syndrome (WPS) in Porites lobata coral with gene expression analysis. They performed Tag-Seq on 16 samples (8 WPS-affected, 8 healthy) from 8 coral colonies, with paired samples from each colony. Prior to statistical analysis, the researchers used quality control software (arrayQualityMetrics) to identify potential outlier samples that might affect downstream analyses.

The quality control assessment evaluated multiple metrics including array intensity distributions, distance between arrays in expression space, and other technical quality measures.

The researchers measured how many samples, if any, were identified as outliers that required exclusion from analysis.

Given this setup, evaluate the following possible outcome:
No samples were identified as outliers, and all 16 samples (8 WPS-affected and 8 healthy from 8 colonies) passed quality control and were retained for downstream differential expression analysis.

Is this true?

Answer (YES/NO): NO